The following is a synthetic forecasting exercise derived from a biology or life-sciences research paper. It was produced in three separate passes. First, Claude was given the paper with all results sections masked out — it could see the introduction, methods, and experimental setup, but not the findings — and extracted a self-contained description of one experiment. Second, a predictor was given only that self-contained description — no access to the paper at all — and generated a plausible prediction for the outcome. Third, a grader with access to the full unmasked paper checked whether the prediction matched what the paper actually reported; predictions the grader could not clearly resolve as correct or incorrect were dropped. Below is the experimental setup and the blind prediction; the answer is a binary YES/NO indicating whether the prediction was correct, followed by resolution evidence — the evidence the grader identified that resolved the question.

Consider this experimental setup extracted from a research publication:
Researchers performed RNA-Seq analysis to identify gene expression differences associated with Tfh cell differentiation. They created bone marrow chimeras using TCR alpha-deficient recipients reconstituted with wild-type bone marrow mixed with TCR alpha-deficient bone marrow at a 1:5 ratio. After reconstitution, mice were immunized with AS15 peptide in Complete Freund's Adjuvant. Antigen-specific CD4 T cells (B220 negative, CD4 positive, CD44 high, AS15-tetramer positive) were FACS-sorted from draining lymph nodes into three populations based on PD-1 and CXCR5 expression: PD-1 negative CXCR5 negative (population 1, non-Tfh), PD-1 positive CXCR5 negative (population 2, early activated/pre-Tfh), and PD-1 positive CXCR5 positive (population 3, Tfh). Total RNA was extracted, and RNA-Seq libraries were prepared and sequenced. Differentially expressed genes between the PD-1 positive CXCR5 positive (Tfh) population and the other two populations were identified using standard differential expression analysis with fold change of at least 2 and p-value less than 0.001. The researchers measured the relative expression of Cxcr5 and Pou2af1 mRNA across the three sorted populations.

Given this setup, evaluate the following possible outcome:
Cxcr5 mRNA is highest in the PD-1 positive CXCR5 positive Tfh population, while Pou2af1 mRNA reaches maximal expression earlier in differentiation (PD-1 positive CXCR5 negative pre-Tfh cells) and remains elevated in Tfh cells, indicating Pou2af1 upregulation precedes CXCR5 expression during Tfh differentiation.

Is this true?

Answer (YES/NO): NO